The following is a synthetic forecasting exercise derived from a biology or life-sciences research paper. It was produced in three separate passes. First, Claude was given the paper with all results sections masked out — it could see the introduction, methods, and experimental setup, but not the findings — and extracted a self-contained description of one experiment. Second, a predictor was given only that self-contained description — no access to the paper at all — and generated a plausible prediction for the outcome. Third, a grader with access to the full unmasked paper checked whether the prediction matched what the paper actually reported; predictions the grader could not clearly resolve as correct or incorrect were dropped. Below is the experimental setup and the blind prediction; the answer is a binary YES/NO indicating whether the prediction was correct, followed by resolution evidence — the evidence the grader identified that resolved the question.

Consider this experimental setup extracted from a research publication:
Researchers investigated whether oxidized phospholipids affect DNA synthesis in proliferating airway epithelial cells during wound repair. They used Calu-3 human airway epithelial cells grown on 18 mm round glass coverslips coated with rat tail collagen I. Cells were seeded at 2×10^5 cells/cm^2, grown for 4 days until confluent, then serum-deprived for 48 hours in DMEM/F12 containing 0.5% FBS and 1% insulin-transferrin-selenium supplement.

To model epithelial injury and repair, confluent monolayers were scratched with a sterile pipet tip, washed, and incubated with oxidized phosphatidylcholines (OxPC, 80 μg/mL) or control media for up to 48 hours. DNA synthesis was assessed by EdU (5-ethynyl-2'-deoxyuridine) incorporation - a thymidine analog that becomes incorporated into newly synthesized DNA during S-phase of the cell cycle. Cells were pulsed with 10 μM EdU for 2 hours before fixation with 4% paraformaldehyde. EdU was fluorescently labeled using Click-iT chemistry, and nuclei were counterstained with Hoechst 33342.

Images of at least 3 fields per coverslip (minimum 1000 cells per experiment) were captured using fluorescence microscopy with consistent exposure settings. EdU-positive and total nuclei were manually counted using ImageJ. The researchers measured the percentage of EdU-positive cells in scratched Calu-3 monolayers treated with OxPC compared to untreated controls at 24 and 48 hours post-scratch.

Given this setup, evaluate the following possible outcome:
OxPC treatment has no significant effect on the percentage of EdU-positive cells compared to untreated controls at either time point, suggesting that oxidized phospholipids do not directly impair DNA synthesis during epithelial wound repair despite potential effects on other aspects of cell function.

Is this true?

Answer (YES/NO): NO